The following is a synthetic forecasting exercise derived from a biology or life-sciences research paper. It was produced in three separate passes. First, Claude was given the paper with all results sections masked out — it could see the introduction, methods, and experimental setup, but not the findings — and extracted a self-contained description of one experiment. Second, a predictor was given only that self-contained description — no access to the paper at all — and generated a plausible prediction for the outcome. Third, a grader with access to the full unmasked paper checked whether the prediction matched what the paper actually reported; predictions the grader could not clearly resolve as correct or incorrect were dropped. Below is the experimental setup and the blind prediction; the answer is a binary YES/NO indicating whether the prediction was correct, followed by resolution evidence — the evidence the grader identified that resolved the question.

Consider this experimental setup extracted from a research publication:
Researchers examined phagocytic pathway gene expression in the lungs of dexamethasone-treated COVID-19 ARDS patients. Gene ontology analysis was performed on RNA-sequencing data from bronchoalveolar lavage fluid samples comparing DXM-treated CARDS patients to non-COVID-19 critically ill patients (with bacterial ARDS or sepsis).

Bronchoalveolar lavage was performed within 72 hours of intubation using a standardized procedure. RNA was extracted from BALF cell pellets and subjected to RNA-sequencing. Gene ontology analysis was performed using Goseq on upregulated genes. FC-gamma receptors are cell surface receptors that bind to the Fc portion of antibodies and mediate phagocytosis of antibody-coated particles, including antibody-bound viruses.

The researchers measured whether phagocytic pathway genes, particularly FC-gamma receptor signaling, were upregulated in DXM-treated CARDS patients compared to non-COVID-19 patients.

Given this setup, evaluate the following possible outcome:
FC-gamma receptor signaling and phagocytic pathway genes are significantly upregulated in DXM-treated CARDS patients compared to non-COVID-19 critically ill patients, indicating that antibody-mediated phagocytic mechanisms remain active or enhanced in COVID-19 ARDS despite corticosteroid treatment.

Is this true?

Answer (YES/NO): YES